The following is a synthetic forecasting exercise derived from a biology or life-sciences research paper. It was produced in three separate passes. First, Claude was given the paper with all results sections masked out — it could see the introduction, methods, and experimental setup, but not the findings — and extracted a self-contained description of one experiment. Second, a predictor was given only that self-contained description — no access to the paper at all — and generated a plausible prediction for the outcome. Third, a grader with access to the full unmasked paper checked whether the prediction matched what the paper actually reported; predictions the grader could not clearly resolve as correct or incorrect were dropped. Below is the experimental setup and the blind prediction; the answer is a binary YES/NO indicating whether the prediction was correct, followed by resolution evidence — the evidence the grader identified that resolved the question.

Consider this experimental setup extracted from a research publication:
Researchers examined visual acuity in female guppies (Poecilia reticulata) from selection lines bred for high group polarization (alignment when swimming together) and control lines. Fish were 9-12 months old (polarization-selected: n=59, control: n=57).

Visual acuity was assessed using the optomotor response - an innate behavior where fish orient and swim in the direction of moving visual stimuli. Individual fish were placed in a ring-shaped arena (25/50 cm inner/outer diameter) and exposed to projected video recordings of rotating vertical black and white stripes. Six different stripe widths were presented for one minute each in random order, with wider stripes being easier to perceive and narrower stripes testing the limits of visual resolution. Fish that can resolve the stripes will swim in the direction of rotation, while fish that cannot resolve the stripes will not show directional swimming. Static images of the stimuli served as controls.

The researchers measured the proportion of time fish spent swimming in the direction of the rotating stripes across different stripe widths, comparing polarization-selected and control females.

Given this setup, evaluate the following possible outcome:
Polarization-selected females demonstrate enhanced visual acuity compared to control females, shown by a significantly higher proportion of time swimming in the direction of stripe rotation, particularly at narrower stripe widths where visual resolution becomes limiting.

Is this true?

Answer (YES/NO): NO